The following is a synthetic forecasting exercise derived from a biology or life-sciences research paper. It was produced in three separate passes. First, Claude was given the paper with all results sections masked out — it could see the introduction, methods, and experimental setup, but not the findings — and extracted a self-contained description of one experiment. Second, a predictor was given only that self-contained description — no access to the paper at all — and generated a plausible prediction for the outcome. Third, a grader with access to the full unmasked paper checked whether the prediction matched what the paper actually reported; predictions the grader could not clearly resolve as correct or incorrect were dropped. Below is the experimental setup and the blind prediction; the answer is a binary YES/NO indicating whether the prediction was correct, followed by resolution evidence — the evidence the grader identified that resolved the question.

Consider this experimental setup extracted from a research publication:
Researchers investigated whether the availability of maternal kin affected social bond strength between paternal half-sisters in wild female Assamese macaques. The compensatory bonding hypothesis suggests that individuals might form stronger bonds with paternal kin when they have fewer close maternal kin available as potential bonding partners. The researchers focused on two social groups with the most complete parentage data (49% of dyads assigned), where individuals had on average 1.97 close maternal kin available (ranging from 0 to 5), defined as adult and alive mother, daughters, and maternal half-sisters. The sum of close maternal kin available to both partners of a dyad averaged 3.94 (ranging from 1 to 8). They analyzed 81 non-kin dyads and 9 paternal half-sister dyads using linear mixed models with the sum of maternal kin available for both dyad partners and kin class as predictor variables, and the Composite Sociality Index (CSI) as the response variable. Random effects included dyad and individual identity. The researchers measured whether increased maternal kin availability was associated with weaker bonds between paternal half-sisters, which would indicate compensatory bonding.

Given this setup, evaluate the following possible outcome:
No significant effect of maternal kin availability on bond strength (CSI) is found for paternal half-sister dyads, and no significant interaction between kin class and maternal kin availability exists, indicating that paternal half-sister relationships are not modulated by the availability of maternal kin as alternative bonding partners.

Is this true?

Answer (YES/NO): YES